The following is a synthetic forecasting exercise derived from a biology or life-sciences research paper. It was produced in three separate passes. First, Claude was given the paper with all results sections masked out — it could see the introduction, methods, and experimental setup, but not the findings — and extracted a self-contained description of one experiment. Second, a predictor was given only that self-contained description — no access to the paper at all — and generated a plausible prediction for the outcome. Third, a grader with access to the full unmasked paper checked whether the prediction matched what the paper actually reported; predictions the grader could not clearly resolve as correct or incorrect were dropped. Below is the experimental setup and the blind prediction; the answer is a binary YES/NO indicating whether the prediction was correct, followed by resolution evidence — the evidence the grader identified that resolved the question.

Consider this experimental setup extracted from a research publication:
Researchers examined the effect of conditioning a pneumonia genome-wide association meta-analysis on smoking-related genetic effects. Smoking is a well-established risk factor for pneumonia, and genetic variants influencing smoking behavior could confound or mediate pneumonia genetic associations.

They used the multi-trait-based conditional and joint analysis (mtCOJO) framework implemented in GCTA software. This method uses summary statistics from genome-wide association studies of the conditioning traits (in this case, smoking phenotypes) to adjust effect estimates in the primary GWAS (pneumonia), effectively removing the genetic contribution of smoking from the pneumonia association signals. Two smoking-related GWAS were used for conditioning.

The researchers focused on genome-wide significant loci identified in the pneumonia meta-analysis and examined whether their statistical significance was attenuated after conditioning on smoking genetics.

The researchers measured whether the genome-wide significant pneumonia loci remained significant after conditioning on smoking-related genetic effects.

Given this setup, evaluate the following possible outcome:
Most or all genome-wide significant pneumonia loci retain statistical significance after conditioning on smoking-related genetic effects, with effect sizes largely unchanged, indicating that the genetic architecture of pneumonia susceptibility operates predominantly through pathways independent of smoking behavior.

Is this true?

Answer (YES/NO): YES